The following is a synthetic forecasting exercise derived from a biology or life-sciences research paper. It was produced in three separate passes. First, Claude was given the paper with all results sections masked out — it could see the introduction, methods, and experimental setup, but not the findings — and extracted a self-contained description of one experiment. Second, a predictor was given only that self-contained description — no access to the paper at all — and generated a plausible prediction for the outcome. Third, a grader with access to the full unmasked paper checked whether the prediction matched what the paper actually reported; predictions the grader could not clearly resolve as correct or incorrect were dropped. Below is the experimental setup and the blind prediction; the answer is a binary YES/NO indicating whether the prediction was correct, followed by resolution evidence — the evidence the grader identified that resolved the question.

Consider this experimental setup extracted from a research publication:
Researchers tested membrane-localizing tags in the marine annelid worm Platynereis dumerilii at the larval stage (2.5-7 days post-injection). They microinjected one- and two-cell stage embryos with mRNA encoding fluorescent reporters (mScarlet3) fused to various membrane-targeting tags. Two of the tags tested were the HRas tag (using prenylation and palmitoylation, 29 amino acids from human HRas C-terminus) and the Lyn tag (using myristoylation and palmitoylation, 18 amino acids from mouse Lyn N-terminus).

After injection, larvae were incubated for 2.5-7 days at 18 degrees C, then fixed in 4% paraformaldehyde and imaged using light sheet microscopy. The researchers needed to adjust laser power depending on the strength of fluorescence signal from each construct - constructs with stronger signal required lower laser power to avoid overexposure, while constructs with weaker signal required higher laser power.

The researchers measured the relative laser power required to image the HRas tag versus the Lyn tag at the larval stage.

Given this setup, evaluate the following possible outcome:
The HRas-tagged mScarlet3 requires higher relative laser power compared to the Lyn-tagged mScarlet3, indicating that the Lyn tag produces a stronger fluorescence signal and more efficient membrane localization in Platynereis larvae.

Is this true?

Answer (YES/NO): NO